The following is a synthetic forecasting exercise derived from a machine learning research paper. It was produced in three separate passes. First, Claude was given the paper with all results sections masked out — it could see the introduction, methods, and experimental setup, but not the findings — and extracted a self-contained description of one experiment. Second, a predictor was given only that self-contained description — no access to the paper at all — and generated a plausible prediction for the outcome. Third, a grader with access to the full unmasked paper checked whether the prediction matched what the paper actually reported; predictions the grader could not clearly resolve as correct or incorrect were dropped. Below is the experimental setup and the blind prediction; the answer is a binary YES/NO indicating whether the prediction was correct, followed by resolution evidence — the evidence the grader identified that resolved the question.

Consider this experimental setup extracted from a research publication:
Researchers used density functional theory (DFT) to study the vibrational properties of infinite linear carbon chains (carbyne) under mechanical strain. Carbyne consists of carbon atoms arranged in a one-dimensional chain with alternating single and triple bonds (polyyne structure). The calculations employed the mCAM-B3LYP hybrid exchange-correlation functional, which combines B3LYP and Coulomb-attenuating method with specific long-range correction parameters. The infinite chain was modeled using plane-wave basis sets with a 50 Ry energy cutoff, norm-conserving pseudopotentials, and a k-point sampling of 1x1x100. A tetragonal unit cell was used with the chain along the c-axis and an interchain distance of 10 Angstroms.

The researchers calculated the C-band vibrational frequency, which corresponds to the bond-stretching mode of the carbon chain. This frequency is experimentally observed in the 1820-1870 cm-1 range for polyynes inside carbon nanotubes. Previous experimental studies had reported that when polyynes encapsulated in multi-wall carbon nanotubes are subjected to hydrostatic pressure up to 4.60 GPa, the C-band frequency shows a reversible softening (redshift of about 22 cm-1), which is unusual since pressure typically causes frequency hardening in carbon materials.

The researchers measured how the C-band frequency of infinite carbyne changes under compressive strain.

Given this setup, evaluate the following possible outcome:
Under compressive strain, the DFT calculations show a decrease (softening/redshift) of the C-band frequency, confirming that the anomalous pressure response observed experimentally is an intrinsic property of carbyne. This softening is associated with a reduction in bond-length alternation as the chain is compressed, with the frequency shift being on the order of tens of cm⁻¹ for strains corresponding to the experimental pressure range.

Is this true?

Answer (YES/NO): NO